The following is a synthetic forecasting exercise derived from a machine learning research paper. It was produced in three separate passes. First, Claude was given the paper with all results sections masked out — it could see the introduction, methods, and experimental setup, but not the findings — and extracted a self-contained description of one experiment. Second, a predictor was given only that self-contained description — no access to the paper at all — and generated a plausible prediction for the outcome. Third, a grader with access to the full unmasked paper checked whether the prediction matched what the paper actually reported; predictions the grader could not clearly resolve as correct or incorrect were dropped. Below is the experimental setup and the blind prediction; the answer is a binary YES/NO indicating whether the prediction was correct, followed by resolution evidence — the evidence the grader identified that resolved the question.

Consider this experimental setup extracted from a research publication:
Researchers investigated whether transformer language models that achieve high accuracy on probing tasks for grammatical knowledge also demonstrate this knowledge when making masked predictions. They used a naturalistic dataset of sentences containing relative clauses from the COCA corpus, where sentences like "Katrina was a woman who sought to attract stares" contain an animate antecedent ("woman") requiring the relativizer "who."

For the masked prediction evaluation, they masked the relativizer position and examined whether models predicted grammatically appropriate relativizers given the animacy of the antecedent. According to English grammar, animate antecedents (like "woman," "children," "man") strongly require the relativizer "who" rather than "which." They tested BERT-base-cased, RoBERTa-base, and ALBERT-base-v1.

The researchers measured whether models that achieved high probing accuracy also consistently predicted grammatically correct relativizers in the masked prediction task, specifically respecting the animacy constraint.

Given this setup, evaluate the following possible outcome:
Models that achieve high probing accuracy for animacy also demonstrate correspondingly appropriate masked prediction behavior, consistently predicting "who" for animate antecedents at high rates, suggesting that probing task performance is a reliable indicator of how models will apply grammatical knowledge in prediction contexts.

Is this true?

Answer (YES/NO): NO